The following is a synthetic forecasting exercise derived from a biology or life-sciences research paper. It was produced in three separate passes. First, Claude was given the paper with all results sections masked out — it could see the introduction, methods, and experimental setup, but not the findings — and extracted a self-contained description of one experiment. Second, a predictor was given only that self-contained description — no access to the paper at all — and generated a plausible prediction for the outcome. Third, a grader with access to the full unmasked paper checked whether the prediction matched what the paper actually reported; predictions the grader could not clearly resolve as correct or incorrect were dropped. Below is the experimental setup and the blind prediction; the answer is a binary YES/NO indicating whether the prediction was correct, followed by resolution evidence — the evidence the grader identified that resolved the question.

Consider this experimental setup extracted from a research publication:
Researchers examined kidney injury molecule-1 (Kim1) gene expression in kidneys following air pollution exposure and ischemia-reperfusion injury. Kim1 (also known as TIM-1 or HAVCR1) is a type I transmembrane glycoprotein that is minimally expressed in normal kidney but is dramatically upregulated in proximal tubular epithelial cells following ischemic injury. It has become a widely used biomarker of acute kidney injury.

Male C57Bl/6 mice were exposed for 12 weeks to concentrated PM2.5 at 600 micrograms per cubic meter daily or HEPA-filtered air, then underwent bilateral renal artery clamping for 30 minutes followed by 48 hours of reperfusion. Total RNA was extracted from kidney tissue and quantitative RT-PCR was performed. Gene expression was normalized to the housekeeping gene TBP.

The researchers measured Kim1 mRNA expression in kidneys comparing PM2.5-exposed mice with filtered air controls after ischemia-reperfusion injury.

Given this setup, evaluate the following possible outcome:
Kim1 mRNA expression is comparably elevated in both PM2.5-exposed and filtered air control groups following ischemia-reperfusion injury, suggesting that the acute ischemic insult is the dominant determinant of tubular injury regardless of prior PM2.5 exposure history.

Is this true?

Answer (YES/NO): NO